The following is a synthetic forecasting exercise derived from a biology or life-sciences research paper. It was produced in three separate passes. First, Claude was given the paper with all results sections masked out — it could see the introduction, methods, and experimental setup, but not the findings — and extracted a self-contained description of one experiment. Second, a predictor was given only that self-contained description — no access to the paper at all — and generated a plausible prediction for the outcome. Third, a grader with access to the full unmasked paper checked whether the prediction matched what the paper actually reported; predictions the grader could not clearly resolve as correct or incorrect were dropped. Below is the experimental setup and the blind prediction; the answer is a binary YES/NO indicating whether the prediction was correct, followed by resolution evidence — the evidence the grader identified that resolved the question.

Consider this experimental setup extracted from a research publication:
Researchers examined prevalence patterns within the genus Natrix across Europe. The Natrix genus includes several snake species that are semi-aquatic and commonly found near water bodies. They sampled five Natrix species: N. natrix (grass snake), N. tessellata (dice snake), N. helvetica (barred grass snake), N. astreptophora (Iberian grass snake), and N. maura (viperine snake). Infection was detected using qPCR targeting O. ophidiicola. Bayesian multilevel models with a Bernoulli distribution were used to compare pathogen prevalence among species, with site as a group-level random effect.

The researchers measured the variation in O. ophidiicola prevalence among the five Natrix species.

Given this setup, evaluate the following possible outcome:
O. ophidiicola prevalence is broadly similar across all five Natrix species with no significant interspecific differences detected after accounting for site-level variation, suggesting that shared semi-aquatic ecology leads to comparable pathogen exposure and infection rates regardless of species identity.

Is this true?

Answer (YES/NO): NO